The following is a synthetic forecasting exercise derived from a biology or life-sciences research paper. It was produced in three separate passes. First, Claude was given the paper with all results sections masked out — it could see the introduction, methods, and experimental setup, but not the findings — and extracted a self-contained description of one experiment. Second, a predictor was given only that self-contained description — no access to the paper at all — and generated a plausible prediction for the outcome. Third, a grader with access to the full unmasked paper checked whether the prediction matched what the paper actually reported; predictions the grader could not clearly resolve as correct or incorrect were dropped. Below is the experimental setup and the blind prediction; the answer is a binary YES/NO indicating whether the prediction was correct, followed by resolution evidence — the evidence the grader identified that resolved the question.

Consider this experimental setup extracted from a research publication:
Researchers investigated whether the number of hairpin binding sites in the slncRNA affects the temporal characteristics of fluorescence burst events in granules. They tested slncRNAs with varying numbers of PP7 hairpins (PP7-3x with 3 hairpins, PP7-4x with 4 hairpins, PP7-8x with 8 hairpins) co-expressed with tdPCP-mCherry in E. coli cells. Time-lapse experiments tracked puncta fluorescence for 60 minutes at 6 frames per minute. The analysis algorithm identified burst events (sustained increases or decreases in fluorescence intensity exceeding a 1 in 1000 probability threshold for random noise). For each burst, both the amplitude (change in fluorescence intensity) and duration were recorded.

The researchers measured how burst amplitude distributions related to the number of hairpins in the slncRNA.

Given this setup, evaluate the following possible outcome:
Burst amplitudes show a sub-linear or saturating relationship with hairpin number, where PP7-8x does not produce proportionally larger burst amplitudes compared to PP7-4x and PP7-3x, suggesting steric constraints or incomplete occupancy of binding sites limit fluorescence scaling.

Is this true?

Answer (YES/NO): YES